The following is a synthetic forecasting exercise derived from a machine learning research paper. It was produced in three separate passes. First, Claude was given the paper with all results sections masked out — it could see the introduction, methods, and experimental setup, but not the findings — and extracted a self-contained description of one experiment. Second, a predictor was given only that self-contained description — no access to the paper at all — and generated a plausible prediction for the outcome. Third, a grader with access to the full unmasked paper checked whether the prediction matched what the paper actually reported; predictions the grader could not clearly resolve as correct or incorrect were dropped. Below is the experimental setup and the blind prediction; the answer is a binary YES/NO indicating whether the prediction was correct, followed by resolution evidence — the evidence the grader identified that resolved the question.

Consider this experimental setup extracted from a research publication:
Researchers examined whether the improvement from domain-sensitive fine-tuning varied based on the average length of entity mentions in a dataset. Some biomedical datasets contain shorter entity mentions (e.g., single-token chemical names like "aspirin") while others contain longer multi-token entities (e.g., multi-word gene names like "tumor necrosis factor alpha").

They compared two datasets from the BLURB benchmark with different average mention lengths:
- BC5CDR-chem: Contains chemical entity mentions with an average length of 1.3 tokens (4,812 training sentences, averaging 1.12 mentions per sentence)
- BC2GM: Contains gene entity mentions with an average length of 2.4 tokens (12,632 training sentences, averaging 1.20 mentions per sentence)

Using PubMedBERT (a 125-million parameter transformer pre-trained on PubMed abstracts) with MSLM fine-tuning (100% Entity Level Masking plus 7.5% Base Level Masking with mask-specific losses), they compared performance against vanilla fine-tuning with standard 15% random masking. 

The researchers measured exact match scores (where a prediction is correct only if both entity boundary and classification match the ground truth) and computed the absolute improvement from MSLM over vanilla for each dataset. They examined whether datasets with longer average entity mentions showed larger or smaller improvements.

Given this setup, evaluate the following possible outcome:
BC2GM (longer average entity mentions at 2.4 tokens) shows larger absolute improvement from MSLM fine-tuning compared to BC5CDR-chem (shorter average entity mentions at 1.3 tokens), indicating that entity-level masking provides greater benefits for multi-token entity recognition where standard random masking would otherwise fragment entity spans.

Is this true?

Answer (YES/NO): YES